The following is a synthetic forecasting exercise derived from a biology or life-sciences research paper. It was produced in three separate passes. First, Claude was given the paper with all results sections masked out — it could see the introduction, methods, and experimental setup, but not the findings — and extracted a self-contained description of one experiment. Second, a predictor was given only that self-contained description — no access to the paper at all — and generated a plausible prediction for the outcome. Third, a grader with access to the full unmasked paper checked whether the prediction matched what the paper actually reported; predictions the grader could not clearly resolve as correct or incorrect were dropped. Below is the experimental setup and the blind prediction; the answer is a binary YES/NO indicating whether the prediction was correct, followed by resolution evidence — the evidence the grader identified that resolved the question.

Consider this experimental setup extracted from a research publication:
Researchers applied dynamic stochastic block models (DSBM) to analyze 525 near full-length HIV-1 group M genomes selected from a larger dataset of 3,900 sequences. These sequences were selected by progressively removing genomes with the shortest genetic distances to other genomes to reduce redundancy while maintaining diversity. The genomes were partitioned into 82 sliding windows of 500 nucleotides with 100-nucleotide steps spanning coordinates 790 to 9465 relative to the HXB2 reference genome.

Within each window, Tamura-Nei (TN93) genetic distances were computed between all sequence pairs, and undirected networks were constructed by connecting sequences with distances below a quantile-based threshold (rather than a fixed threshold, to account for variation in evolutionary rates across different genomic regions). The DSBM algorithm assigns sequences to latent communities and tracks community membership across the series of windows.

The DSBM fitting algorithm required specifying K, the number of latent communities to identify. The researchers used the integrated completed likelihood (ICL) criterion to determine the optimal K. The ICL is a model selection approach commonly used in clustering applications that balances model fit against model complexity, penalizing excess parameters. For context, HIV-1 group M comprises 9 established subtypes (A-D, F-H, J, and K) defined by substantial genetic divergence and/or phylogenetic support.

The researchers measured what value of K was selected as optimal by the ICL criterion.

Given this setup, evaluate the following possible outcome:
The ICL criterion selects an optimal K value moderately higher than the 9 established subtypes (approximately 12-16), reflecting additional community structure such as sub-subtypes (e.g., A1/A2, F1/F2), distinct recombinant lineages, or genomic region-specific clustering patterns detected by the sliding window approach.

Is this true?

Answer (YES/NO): NO